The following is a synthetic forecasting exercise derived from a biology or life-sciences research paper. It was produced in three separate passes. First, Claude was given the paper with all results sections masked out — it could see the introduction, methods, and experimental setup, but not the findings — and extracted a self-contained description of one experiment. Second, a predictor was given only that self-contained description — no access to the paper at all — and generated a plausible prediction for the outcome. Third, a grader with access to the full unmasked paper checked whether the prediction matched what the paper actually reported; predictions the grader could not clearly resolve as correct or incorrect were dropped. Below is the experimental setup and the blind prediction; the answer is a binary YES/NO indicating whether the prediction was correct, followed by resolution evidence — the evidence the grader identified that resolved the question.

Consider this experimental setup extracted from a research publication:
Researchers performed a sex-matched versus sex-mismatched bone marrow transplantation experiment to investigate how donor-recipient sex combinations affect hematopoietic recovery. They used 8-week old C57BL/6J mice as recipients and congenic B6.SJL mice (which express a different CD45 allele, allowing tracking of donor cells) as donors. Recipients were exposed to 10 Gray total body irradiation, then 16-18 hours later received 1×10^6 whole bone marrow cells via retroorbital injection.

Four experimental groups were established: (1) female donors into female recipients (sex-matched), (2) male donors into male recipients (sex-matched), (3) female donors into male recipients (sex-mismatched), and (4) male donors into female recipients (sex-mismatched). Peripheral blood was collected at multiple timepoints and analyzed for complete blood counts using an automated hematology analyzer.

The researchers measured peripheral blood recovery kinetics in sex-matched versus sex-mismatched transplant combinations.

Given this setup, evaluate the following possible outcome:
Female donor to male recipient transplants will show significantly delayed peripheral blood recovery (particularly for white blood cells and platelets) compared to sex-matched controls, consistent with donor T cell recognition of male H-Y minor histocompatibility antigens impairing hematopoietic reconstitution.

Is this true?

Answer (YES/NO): NO